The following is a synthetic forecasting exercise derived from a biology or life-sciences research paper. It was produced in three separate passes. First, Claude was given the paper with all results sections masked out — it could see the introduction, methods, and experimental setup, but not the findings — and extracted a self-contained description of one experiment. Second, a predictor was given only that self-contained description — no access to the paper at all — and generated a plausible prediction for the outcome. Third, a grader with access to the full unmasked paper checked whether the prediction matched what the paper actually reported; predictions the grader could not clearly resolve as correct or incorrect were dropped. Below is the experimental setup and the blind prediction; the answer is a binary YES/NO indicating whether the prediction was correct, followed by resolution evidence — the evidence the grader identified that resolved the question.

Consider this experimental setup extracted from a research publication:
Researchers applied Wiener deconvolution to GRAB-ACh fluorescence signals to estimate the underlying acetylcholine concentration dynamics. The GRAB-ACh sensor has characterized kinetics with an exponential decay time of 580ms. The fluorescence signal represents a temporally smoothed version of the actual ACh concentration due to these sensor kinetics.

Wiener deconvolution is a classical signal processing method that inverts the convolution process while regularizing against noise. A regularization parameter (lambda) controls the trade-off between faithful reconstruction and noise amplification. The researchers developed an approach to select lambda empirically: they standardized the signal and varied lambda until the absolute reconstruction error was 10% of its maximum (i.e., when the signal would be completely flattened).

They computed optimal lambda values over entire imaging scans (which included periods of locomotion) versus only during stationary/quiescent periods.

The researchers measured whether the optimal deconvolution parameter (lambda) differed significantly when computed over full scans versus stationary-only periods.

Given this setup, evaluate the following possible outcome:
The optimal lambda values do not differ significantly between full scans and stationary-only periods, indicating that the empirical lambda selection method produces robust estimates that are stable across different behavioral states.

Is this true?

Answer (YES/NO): NO